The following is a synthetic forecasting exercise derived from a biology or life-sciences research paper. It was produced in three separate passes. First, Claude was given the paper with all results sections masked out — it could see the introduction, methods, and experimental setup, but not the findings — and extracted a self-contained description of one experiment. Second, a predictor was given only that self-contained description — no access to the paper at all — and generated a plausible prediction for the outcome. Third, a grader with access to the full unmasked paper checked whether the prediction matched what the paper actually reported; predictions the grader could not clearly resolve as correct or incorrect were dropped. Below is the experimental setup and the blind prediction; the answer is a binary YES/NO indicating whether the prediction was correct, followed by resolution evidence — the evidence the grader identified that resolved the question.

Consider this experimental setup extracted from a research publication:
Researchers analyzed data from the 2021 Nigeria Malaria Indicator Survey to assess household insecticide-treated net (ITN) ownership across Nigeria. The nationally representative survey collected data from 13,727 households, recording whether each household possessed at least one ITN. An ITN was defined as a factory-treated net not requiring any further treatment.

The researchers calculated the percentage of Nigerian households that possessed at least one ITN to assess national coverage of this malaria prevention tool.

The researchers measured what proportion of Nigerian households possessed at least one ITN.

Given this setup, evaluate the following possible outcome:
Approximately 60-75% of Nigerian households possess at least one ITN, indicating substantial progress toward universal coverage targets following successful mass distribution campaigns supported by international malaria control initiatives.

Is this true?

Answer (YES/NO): NO